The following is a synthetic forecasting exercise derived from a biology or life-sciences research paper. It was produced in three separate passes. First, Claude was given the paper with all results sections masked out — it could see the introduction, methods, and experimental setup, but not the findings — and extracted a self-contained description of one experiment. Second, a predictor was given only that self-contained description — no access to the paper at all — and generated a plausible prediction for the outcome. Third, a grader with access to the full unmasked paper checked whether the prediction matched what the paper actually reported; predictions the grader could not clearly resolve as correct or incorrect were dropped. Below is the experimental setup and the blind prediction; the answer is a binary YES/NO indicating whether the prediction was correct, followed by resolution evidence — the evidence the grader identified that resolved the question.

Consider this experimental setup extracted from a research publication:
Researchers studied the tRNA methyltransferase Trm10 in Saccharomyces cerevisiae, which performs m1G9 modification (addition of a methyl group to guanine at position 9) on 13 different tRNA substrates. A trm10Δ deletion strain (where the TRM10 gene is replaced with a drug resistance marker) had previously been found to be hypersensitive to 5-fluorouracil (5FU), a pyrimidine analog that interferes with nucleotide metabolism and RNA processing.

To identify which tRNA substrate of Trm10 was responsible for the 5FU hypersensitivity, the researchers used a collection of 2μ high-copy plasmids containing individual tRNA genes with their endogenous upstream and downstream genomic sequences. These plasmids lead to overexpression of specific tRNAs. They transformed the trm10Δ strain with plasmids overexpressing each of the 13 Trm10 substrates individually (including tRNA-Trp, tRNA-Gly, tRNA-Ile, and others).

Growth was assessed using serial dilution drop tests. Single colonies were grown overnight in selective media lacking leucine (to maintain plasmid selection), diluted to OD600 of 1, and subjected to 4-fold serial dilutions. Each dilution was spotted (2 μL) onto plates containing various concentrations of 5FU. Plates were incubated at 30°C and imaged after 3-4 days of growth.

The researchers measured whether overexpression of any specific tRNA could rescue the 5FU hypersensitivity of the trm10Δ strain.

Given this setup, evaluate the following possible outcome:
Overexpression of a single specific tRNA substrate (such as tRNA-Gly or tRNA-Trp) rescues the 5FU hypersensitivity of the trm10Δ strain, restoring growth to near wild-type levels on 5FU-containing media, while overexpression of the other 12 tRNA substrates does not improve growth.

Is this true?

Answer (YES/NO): YES